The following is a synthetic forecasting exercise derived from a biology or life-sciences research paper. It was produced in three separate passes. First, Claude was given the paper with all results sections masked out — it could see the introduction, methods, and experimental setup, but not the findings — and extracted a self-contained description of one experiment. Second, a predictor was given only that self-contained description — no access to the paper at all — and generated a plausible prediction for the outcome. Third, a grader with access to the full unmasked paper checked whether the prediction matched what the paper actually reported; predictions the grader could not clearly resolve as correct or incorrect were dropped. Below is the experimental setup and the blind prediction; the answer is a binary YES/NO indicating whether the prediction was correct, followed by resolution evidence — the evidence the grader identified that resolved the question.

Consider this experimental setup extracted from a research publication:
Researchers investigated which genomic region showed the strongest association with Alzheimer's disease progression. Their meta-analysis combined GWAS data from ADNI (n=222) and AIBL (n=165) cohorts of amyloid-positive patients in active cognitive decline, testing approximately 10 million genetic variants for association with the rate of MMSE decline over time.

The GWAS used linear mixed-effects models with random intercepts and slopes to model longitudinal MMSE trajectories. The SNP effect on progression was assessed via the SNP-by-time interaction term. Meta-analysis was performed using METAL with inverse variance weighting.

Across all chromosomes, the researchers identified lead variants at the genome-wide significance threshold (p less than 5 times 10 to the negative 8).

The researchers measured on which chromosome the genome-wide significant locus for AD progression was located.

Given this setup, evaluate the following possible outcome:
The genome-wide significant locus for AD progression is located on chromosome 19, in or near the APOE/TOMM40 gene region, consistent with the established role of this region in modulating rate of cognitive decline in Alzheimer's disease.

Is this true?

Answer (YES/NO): NO